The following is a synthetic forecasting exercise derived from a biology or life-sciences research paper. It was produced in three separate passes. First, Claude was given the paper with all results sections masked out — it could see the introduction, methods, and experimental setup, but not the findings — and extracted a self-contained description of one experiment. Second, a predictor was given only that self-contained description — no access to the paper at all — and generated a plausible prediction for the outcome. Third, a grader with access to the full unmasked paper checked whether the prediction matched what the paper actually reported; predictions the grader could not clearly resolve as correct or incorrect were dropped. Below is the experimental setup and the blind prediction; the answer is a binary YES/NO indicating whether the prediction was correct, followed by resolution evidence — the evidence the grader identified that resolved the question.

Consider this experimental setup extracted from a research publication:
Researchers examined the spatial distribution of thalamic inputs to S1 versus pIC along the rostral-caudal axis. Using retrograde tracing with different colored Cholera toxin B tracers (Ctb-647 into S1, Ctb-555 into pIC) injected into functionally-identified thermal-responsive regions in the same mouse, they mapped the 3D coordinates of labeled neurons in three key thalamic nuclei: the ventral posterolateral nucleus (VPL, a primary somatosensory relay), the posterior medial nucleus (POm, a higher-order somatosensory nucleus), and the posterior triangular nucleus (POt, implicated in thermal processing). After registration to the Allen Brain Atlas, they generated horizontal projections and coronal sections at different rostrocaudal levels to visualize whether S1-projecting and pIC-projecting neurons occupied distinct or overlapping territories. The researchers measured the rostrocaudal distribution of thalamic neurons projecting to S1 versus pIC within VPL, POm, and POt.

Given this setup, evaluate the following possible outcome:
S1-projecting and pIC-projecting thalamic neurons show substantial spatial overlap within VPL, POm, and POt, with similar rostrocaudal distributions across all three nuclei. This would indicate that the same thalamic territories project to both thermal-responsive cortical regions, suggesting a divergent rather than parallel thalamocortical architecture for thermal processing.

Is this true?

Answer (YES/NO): NO